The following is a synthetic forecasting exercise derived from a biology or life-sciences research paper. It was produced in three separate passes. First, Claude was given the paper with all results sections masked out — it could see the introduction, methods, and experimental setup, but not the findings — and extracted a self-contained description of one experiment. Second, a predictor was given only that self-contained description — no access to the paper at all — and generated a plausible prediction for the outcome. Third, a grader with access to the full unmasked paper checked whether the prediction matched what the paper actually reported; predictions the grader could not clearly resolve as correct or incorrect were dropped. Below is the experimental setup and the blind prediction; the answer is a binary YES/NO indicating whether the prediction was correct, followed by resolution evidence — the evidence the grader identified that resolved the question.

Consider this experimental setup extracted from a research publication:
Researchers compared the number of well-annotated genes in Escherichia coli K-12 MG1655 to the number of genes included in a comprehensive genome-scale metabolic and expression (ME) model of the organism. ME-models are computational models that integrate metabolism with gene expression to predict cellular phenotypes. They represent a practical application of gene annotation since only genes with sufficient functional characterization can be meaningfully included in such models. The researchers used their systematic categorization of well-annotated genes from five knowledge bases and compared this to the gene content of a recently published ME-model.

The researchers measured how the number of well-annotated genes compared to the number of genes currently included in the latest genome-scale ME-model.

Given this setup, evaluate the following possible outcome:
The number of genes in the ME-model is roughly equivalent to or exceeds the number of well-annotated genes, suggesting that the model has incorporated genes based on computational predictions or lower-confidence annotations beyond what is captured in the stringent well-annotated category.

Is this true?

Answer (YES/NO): NO